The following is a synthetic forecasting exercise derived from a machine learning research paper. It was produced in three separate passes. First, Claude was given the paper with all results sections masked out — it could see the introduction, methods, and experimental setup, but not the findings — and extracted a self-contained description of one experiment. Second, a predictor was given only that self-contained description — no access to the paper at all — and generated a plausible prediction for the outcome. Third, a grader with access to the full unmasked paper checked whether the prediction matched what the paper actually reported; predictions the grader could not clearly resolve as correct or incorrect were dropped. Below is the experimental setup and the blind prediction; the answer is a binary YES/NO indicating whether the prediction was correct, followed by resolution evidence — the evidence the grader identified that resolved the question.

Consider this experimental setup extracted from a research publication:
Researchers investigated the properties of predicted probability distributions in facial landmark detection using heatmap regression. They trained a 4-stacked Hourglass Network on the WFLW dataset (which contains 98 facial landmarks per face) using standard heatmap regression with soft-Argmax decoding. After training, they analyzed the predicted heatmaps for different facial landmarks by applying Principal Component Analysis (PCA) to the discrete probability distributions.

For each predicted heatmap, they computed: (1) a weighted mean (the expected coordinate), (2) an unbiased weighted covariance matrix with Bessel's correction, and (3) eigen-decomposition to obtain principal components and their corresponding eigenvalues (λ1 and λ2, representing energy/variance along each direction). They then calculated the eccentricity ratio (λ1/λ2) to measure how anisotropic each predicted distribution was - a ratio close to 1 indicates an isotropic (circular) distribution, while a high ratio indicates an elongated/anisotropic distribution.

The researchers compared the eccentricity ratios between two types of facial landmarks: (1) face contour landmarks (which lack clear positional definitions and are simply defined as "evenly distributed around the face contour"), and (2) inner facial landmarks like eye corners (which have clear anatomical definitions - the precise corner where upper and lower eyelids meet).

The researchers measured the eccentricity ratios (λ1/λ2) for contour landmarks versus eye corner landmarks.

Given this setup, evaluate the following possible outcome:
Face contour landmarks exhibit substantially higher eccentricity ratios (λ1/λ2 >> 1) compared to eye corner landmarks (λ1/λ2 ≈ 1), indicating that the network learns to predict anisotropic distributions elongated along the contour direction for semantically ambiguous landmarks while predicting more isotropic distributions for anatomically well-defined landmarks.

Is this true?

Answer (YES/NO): NO